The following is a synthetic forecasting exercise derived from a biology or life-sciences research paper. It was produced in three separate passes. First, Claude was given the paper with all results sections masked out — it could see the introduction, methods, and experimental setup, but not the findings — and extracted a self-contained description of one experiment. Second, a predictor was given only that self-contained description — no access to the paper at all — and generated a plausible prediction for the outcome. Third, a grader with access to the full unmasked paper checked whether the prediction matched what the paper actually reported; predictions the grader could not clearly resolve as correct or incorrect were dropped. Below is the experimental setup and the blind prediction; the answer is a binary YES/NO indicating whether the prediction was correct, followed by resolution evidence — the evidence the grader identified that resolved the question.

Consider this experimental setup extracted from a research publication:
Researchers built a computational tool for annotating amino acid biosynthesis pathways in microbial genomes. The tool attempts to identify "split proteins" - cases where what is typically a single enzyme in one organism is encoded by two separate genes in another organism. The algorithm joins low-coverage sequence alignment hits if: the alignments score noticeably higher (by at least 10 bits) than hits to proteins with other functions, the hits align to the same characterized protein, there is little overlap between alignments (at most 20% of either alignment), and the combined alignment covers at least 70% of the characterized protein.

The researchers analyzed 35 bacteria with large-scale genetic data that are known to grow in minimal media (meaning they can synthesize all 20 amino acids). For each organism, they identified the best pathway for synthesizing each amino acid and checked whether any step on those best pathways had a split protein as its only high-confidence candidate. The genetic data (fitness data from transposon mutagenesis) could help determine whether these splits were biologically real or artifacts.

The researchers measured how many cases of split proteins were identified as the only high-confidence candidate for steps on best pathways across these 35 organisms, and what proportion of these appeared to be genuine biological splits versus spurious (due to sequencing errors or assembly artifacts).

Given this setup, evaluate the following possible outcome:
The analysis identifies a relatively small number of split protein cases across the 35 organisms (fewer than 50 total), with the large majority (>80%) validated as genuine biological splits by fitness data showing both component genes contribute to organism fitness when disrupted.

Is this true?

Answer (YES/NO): NO